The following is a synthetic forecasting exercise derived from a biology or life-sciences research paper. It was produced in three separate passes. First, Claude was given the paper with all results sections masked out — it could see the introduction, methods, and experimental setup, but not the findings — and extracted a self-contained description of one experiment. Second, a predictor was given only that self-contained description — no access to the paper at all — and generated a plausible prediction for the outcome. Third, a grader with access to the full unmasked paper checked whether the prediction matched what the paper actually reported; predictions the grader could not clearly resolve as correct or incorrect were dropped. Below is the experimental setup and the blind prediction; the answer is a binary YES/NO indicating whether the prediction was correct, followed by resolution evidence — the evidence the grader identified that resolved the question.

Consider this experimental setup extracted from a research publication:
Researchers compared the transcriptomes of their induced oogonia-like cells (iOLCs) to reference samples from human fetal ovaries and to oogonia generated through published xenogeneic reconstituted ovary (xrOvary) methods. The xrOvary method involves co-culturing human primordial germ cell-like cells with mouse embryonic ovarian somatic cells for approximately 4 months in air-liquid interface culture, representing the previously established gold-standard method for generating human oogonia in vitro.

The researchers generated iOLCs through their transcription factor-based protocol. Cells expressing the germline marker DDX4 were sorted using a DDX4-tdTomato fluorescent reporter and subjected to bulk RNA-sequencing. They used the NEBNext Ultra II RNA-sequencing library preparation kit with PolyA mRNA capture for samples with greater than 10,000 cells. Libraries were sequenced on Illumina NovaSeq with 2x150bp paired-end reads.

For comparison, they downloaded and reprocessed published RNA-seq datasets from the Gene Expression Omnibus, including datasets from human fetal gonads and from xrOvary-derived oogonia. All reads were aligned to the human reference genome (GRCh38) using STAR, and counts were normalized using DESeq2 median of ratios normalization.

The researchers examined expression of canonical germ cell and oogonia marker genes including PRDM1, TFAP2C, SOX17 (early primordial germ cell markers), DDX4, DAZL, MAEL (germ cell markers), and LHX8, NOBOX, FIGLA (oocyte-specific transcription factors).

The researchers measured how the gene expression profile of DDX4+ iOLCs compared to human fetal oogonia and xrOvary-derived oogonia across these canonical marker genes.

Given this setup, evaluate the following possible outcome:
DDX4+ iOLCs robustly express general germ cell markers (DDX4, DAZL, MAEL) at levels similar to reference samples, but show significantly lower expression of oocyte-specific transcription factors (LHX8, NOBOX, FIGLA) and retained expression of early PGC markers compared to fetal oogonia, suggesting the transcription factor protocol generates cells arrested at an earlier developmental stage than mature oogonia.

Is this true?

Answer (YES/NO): NO